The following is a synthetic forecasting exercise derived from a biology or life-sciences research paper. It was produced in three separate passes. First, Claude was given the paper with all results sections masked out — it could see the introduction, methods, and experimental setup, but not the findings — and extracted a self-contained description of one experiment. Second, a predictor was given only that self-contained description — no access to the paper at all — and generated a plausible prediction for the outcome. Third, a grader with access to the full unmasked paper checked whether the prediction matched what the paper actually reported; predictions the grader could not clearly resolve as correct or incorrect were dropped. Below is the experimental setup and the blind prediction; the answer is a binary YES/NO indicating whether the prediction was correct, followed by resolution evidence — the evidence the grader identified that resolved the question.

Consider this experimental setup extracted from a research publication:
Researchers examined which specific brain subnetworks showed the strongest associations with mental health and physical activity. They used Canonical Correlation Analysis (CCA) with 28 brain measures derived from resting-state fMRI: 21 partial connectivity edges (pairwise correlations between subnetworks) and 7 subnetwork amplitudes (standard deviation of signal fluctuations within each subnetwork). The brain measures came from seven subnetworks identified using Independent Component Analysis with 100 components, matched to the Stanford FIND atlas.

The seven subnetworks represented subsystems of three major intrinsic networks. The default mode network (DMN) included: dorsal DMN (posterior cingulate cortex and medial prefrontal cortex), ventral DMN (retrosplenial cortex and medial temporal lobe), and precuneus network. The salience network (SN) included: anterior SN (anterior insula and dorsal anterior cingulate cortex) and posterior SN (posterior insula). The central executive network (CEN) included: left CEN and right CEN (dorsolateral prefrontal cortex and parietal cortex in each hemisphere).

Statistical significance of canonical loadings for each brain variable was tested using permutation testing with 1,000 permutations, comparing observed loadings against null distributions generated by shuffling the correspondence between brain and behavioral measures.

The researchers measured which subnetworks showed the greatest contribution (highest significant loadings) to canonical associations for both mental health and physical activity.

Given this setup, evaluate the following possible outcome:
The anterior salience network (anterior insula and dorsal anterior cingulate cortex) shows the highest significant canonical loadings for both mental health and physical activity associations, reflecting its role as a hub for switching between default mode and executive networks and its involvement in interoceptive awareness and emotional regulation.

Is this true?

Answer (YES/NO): NO